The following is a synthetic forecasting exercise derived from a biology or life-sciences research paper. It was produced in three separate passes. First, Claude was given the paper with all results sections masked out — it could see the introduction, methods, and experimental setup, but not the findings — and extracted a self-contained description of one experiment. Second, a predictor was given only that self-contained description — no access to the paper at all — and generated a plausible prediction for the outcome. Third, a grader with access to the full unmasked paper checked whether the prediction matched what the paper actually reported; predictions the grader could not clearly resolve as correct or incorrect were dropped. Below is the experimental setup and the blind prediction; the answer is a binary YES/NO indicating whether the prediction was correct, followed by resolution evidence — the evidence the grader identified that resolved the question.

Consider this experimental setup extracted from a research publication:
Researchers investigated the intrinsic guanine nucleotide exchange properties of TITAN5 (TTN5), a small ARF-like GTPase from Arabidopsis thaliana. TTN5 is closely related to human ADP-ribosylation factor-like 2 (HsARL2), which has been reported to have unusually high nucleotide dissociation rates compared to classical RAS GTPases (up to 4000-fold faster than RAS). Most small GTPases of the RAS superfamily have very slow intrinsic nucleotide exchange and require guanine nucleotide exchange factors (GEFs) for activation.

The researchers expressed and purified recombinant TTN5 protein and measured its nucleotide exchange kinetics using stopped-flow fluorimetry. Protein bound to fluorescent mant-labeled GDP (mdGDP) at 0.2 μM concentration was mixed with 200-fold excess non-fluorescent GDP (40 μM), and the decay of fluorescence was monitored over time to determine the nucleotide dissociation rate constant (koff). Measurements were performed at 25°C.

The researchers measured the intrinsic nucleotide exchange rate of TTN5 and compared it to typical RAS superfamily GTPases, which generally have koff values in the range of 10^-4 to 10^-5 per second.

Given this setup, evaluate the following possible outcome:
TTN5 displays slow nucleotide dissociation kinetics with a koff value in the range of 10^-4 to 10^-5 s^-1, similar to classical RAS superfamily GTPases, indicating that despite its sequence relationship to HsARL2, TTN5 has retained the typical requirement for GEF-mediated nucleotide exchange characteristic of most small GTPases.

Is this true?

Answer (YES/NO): NO